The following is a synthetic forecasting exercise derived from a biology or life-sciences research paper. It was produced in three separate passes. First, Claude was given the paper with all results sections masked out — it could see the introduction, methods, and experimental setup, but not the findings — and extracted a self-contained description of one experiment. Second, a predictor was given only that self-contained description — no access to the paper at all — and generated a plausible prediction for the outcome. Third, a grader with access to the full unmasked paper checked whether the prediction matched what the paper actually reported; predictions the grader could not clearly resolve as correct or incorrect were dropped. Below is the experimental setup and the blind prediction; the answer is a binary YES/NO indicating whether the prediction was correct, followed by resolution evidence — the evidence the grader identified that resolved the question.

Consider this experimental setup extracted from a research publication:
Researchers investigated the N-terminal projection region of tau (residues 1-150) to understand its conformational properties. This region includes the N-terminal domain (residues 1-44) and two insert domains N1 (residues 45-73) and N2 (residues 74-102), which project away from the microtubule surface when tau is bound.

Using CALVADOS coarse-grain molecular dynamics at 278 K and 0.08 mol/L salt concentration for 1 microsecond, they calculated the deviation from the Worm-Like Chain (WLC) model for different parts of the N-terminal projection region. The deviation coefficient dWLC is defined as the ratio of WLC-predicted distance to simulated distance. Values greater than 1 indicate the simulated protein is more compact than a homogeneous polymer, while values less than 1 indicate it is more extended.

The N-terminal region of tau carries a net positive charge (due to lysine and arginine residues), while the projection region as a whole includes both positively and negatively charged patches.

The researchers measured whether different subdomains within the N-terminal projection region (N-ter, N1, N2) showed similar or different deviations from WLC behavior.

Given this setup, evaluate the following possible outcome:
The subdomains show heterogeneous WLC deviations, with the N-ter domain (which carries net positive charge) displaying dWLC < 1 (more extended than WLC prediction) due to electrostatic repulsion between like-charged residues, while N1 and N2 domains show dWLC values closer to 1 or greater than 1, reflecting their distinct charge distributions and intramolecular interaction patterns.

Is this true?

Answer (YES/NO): NO